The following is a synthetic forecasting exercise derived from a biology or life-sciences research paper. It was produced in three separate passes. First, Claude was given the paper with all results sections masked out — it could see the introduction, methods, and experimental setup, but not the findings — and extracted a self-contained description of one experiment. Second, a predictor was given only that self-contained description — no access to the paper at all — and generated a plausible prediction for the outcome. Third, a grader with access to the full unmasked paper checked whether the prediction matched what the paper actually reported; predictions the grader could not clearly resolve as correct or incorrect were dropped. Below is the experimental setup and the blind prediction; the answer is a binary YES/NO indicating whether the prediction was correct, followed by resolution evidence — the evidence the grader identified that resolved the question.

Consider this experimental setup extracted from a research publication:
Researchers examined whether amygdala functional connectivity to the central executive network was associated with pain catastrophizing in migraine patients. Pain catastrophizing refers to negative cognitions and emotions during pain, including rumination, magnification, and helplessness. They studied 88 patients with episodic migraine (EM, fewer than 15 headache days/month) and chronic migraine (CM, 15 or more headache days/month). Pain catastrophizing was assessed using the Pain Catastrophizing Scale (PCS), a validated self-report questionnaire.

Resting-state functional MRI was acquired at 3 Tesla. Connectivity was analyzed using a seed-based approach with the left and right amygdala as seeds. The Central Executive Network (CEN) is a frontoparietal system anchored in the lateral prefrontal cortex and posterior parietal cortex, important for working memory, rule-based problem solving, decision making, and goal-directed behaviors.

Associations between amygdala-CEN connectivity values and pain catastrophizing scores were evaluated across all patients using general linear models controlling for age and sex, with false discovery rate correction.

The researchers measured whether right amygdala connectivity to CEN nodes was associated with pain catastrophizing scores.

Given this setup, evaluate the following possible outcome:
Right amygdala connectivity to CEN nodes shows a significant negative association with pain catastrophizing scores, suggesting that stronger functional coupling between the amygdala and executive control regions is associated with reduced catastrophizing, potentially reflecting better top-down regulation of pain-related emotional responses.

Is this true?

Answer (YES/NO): NO